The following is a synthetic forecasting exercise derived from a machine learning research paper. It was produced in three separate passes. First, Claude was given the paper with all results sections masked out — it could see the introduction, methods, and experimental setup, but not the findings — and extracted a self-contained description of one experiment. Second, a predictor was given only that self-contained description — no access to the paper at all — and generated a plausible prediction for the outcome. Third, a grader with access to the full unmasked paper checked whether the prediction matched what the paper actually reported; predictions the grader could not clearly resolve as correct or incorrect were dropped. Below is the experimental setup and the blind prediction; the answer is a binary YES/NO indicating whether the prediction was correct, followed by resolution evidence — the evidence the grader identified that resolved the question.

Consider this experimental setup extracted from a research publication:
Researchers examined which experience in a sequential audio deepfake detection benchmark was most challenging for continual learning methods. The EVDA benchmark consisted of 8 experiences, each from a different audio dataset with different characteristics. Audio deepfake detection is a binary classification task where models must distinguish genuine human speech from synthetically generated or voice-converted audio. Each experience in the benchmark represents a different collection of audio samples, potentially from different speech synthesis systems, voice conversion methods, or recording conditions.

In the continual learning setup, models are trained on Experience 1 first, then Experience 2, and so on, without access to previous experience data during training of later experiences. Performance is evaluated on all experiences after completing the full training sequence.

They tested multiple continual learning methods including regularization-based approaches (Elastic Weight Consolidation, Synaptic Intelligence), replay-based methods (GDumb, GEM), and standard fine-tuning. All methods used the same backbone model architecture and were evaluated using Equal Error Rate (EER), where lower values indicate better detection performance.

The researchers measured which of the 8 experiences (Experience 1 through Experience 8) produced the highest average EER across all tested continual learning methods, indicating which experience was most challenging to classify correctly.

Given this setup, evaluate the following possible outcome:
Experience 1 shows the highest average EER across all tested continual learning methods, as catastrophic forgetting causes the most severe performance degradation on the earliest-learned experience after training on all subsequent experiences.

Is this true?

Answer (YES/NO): NO